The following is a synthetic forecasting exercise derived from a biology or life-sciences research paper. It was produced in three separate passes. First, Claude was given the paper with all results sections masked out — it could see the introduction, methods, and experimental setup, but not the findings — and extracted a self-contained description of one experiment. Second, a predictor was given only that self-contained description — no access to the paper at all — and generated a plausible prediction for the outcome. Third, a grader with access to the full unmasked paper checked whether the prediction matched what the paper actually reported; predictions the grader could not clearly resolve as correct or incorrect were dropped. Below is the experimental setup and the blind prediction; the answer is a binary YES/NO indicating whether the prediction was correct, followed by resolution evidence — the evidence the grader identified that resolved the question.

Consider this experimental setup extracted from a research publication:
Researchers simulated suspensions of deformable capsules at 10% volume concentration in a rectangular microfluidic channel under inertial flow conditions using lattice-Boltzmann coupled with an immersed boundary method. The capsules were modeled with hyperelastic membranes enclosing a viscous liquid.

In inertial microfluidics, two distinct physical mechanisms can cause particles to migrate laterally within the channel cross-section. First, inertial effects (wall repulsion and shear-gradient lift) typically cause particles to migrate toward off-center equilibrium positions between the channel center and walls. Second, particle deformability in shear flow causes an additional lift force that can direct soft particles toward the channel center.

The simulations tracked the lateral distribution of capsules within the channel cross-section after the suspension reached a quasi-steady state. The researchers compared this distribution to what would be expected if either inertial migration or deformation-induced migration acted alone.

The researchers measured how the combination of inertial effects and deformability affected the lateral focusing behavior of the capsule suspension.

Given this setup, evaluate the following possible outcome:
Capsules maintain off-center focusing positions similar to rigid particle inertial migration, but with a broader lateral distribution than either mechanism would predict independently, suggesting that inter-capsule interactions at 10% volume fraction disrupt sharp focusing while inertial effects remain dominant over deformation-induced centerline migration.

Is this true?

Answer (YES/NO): NO